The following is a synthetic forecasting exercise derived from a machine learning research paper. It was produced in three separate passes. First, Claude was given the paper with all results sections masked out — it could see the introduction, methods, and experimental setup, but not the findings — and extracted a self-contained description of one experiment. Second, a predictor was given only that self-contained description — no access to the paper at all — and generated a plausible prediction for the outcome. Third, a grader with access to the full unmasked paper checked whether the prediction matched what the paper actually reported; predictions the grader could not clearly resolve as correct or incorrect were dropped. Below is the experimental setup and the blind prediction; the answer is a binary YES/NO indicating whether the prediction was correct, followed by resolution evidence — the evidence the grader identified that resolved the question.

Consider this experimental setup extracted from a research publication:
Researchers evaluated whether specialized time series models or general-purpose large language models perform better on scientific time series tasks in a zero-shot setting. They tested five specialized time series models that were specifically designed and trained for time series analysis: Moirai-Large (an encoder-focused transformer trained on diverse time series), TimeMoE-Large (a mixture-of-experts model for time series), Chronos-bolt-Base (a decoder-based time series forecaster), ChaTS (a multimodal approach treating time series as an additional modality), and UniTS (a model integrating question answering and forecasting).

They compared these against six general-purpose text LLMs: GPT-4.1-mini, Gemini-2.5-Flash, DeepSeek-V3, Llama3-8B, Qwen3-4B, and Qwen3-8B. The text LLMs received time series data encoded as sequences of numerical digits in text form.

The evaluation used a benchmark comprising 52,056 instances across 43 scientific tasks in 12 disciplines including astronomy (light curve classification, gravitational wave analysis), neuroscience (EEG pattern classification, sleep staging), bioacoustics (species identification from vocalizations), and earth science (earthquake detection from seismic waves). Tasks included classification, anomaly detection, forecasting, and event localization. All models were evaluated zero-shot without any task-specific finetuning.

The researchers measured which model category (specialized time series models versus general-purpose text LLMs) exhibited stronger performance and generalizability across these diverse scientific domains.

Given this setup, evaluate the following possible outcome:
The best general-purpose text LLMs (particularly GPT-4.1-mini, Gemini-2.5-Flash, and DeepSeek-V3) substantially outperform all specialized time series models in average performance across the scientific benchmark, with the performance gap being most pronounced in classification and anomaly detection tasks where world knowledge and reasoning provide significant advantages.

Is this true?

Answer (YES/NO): NO